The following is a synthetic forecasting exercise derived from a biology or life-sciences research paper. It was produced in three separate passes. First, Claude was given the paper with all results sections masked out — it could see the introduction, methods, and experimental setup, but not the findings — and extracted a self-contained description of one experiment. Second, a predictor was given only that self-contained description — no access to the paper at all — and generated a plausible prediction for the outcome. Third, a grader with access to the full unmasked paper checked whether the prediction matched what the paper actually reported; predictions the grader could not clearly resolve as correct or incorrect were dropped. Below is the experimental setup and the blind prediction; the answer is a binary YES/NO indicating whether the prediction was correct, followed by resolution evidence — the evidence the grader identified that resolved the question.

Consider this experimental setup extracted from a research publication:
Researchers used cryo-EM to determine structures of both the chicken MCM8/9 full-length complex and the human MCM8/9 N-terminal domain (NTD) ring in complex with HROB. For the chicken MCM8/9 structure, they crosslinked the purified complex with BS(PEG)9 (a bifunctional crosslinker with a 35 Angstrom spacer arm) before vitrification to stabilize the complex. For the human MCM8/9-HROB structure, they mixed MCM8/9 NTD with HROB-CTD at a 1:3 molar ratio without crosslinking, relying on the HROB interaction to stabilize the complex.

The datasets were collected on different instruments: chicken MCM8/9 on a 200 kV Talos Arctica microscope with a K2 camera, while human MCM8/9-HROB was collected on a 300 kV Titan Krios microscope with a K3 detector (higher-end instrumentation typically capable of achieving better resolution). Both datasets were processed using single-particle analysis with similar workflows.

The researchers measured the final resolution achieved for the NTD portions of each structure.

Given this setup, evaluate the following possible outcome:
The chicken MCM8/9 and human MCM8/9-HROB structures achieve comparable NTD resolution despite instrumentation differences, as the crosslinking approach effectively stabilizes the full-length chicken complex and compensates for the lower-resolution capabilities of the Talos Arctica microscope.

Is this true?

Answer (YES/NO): YES